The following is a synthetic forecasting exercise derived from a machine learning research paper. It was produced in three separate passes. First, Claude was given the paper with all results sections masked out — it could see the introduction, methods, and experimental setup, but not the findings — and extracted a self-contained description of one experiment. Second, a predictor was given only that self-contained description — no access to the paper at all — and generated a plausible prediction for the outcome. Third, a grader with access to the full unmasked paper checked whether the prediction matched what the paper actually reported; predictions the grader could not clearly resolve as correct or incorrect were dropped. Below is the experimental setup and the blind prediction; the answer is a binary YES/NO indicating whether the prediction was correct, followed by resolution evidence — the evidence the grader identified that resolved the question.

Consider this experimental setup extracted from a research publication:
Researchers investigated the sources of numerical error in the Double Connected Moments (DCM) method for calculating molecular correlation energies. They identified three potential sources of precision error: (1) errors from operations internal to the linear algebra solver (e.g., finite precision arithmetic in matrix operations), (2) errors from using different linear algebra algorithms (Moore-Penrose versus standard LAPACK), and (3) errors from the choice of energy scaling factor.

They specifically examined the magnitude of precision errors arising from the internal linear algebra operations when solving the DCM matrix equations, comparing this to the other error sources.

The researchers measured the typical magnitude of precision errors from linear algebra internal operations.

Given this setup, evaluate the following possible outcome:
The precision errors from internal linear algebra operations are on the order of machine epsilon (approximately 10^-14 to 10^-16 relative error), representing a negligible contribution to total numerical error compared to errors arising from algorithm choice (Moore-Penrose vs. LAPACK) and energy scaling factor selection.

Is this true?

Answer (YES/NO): NO